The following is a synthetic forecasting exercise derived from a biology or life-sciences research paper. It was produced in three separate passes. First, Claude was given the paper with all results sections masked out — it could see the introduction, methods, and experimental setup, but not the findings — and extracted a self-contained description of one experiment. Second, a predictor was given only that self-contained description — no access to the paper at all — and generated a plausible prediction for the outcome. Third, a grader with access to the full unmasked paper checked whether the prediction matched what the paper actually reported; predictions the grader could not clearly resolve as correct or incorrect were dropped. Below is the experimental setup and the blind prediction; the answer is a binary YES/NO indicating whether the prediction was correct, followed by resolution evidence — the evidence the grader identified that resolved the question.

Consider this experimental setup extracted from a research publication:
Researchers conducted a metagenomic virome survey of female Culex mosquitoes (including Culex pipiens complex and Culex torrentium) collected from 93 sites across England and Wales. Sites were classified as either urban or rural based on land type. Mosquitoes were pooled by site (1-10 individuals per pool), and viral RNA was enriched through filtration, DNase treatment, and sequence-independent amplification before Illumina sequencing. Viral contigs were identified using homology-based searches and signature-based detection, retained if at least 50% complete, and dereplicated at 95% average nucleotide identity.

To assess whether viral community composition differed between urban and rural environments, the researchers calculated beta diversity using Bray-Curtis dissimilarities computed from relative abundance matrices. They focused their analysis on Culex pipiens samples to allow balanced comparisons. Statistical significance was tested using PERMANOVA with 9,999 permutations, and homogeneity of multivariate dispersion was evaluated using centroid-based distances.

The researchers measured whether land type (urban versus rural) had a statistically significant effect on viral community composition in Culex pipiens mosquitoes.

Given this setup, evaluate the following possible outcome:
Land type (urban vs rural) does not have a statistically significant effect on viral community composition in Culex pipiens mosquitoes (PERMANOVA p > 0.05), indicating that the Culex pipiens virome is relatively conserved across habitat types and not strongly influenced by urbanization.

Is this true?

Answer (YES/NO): YES